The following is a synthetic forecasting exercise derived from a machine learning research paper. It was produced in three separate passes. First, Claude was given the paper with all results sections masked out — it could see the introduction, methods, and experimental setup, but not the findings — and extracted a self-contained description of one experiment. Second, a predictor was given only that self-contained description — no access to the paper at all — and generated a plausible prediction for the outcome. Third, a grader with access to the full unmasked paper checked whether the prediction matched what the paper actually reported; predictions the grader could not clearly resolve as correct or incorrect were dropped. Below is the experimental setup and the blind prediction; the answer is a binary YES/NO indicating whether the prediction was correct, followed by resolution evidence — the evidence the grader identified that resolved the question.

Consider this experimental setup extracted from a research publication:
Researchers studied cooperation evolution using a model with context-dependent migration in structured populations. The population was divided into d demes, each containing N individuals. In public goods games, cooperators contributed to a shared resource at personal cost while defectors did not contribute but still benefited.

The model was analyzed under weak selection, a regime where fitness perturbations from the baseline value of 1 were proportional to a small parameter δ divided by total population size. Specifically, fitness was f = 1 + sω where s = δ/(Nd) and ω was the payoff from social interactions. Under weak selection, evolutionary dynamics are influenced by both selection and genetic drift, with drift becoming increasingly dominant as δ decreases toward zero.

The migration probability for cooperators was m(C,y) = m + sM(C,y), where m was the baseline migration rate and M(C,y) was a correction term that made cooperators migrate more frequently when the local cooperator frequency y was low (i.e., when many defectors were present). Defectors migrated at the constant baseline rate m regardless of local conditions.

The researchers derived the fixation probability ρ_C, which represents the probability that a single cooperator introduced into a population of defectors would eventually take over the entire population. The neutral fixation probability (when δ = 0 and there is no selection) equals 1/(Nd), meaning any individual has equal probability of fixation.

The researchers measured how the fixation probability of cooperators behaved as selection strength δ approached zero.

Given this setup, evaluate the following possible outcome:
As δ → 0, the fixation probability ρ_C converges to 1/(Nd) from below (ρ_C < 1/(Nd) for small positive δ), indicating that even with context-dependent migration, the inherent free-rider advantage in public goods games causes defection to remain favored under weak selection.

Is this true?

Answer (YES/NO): NO